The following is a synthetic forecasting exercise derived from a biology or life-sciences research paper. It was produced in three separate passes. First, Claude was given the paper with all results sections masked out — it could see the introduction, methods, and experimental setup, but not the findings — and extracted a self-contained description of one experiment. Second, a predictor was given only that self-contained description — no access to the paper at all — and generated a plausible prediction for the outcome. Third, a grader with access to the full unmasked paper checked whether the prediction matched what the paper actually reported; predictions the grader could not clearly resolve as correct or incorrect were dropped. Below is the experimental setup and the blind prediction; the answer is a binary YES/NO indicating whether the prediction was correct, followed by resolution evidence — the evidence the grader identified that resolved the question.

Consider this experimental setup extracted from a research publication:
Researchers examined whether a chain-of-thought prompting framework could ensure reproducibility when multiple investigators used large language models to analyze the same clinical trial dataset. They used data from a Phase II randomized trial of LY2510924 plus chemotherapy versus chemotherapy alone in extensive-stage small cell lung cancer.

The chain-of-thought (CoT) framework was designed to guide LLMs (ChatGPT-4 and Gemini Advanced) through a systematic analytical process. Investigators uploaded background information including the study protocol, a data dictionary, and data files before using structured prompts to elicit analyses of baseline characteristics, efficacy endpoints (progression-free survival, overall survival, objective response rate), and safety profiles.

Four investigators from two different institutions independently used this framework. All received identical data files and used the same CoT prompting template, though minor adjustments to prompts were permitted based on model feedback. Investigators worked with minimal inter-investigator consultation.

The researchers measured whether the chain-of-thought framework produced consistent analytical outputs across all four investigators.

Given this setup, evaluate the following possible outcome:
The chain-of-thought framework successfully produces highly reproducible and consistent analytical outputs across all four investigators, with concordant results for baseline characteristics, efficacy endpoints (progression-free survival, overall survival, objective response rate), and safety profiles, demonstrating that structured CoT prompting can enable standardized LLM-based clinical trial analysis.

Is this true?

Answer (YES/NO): NO